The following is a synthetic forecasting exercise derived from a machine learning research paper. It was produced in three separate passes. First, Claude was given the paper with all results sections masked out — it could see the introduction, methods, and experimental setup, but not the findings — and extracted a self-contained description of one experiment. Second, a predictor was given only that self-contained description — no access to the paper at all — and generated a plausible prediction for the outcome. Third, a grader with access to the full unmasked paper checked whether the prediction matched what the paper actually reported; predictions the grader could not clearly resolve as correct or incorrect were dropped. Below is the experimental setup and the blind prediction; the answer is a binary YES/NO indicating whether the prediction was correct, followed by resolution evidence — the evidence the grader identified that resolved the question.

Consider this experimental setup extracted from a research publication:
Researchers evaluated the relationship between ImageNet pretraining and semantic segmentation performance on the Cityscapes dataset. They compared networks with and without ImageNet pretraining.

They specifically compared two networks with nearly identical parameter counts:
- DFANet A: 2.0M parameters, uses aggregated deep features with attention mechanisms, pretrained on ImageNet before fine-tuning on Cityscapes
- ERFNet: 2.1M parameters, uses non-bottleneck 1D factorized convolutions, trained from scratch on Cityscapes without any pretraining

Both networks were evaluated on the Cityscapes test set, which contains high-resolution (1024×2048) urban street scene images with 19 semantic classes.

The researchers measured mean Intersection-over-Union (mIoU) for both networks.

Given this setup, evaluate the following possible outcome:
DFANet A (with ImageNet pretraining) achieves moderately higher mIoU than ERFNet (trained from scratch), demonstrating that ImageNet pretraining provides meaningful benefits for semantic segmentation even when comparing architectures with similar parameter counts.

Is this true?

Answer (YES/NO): YES